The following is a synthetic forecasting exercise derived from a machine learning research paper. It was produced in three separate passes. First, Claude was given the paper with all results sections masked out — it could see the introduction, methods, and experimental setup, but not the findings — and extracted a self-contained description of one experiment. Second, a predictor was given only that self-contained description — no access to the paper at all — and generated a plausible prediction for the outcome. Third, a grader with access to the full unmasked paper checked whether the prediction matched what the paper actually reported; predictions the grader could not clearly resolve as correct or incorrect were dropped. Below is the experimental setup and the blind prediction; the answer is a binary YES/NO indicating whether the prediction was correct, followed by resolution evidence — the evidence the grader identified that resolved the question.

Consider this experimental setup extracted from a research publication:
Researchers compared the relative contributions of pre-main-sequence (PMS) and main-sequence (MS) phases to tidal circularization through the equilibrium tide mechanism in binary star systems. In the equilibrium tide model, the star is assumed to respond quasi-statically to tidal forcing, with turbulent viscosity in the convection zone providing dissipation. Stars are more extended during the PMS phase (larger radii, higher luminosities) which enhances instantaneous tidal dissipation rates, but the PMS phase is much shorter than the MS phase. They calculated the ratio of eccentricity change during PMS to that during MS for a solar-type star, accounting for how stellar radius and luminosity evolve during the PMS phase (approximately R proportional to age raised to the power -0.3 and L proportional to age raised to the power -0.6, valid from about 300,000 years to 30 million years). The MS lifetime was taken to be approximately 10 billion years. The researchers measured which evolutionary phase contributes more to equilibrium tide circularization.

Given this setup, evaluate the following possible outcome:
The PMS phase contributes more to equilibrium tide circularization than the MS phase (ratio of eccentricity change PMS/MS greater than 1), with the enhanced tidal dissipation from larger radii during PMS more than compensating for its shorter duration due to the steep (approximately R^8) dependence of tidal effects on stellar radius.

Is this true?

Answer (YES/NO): NO